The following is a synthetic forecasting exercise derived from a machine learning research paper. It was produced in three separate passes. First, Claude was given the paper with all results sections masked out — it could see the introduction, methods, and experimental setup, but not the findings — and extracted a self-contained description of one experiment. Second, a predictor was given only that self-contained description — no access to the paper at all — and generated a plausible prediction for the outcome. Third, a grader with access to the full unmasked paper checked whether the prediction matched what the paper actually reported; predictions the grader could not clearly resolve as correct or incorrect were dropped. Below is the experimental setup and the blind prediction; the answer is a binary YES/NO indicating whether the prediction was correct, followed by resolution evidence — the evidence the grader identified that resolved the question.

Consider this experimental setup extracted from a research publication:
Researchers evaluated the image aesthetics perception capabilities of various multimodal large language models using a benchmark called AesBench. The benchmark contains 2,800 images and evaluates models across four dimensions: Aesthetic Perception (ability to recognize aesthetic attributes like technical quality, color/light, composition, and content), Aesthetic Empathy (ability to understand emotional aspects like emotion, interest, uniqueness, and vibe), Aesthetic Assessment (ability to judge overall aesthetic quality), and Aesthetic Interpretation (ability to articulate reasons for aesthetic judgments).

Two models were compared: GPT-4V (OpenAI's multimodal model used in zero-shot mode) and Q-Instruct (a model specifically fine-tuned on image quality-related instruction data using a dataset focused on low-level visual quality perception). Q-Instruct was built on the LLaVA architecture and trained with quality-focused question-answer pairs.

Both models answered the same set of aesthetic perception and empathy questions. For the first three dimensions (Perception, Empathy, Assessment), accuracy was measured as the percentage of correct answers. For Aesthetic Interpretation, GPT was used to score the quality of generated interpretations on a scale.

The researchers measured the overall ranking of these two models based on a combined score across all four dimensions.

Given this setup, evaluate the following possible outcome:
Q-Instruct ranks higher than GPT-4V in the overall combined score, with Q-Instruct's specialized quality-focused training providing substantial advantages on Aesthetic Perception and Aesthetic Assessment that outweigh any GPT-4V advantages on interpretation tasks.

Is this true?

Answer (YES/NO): NO